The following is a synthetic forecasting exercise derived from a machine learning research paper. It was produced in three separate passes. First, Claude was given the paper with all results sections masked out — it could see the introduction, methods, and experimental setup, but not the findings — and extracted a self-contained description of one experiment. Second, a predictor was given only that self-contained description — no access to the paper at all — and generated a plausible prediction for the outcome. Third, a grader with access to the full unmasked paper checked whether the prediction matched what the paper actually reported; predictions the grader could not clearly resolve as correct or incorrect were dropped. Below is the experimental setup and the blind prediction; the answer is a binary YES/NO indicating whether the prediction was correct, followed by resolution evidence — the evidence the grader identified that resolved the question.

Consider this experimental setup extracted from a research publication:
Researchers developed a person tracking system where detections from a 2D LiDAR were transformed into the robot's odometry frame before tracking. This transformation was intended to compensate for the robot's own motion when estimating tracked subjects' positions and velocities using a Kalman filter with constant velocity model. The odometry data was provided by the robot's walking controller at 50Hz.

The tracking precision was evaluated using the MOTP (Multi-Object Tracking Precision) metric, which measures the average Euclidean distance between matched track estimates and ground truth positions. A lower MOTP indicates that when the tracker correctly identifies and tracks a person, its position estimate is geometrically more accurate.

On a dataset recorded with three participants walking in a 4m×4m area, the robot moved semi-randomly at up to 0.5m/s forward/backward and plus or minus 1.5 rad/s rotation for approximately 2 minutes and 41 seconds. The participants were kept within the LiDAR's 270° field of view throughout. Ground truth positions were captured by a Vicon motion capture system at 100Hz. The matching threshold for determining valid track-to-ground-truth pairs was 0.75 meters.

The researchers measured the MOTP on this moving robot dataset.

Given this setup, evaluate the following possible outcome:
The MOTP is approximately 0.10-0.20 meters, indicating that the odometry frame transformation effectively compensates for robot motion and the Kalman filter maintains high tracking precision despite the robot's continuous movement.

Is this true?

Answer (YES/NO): YES